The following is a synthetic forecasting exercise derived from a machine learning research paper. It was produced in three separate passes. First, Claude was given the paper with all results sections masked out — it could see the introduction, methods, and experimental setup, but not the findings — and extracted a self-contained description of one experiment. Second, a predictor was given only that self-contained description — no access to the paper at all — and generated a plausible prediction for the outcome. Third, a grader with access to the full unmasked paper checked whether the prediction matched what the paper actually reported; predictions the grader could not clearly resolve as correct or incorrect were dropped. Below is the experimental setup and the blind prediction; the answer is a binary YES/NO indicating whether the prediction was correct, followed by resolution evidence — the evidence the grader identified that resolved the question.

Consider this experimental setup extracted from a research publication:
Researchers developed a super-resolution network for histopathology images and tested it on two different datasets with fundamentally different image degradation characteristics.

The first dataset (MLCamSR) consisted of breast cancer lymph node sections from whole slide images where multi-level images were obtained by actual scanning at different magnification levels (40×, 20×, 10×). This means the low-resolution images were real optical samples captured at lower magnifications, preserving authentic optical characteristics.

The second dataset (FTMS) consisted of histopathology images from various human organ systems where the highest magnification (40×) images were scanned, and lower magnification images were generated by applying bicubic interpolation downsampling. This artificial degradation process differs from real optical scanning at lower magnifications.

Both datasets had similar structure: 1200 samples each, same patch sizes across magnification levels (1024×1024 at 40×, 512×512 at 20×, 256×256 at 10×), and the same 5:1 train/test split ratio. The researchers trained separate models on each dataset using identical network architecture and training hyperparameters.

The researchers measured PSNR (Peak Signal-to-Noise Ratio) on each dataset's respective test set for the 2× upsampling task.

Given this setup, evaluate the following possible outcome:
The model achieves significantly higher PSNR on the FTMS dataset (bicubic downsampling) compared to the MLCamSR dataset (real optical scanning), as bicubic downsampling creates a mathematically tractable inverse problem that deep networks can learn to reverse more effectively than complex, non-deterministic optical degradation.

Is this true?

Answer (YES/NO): NO